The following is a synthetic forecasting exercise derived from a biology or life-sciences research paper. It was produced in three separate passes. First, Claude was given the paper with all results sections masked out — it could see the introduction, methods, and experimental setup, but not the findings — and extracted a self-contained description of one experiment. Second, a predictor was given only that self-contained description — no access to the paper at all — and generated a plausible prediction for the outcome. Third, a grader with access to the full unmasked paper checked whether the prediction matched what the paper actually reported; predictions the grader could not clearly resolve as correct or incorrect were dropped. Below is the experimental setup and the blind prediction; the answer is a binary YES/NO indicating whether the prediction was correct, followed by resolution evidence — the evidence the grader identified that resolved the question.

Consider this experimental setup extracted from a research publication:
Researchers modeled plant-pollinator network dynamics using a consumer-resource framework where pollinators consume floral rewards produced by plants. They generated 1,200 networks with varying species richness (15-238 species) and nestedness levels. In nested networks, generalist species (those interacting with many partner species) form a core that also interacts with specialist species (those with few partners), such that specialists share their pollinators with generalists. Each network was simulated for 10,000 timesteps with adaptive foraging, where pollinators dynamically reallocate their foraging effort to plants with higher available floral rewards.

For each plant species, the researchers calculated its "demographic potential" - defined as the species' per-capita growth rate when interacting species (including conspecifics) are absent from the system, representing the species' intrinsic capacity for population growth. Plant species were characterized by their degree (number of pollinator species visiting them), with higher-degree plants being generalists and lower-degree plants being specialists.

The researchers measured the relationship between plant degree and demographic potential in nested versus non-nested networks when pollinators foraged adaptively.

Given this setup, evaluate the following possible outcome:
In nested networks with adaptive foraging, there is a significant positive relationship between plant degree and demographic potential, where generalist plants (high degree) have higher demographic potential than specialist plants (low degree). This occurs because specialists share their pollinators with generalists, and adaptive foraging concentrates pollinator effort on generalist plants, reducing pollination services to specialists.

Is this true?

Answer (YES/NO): NO